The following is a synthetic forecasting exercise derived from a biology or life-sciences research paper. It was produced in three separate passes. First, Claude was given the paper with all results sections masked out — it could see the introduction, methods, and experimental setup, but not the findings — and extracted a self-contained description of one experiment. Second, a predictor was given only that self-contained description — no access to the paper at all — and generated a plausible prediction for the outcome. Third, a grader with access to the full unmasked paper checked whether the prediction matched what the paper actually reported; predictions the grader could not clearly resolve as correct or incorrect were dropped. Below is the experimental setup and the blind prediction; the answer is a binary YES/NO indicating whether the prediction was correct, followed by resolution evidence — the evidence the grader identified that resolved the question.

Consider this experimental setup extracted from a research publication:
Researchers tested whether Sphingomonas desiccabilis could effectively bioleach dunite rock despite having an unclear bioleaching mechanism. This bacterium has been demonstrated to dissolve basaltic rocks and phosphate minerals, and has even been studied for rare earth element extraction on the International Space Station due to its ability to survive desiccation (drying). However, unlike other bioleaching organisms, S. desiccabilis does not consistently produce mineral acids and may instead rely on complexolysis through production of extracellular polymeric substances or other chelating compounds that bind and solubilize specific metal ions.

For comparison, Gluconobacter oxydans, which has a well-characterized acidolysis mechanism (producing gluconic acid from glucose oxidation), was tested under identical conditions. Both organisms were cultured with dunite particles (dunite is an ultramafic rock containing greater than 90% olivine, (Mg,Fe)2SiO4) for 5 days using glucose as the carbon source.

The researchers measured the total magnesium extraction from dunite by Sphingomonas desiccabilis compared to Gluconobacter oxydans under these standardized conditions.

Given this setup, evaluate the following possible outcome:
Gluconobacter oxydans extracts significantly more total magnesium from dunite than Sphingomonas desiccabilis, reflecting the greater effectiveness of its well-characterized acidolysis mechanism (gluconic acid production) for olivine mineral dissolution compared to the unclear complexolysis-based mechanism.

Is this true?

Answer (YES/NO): YES